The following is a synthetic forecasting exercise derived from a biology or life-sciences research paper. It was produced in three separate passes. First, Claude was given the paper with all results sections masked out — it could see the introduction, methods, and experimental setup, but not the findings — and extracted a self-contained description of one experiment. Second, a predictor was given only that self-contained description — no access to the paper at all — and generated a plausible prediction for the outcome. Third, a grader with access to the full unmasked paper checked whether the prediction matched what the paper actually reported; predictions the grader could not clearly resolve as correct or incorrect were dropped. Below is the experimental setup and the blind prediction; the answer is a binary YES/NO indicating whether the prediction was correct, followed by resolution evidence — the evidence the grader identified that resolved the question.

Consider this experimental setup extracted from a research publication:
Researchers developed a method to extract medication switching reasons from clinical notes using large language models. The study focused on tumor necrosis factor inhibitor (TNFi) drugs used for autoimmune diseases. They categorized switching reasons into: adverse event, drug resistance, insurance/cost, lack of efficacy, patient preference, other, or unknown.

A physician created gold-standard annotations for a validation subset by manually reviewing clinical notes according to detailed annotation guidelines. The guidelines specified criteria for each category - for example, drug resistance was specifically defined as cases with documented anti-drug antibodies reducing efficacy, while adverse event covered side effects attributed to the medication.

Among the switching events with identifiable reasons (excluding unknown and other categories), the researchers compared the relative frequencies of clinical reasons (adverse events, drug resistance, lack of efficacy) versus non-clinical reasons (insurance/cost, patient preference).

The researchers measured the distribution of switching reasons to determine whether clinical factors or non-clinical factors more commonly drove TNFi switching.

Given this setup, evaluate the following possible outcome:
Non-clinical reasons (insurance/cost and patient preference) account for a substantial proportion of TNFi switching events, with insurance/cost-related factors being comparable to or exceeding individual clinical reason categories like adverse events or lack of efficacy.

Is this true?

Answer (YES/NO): NO